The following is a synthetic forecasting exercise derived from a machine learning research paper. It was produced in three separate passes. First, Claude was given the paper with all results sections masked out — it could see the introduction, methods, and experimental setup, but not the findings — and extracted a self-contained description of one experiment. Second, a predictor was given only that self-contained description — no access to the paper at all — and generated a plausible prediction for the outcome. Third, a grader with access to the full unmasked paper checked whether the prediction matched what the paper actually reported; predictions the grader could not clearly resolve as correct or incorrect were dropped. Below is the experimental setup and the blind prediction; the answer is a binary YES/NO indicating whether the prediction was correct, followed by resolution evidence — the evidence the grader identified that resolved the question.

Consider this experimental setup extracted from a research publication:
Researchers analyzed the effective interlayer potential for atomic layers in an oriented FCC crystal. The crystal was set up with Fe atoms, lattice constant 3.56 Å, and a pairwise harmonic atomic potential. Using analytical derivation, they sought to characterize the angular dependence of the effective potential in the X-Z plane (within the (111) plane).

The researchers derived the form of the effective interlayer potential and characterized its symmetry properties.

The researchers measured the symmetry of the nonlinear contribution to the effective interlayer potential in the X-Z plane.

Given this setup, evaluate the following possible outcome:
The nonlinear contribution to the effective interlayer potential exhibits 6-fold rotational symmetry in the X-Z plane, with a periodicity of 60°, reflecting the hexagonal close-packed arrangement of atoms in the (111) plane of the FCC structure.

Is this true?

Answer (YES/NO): NO